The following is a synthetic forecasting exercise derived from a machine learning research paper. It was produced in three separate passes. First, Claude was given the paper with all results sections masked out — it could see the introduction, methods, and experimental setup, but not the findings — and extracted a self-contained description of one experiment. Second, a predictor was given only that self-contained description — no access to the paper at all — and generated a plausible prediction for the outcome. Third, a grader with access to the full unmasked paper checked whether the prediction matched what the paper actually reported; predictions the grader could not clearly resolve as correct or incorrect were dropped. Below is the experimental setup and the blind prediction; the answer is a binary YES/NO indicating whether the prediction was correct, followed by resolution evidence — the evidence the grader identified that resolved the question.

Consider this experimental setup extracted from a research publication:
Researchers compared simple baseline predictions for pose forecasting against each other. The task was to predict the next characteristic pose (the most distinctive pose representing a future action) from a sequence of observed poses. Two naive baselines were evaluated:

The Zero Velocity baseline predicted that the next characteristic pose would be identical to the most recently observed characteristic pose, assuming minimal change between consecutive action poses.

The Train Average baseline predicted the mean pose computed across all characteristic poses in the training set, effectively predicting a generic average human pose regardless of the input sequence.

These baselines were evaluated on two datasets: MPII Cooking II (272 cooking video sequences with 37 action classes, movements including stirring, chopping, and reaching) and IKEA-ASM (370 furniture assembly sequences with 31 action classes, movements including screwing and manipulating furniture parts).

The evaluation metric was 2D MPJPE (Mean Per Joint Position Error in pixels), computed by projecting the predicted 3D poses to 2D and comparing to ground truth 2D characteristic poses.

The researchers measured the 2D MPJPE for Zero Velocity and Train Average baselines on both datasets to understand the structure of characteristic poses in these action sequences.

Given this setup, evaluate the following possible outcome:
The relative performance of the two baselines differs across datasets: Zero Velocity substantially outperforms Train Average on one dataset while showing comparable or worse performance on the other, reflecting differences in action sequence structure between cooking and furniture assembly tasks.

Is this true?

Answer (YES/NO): NO